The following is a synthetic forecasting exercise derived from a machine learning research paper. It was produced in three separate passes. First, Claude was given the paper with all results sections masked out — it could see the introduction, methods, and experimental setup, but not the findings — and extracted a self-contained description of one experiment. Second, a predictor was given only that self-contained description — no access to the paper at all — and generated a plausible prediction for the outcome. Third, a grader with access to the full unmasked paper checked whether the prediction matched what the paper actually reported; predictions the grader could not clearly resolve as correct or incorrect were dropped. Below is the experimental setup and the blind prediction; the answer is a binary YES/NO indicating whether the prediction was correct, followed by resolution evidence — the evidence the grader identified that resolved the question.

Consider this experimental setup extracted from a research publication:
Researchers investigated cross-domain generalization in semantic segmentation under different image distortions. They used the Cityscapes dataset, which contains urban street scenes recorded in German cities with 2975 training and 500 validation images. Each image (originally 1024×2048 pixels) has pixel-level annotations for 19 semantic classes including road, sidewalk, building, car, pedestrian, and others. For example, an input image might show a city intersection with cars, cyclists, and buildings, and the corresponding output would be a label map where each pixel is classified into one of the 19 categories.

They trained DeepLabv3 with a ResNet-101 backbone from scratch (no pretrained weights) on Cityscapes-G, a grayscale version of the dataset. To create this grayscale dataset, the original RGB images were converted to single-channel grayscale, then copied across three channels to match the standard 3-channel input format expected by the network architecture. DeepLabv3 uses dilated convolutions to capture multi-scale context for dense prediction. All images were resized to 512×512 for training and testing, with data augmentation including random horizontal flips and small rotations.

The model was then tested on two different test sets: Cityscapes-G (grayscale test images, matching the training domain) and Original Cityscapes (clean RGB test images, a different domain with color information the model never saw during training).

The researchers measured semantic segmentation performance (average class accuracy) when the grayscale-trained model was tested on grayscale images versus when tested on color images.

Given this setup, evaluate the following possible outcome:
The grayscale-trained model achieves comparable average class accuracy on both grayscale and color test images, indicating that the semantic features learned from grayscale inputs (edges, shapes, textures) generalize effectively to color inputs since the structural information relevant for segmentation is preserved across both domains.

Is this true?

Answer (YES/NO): YES